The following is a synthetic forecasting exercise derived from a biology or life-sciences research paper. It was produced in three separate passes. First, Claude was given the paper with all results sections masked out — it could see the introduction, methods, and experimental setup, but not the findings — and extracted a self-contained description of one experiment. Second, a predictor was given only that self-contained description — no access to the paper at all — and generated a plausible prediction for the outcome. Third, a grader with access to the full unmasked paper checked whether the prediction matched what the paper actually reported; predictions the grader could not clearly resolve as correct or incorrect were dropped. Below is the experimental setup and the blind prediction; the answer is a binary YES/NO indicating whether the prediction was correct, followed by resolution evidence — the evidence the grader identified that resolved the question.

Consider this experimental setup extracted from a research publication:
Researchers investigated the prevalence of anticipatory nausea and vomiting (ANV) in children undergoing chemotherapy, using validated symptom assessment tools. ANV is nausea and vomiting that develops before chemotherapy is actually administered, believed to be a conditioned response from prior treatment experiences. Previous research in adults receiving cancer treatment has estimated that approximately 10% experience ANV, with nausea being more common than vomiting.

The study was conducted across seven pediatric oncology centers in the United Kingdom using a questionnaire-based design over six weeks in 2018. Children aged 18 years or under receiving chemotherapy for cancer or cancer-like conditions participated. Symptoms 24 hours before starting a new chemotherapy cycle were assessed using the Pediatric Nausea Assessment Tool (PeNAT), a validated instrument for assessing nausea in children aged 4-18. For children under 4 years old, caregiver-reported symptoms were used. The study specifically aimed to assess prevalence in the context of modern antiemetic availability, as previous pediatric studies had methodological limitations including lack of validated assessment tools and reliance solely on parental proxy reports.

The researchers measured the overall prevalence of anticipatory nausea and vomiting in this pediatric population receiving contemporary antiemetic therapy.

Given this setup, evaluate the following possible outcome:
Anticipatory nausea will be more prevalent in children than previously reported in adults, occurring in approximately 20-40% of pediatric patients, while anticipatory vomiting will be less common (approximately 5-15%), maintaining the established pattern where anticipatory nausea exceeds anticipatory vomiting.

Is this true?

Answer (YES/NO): NO